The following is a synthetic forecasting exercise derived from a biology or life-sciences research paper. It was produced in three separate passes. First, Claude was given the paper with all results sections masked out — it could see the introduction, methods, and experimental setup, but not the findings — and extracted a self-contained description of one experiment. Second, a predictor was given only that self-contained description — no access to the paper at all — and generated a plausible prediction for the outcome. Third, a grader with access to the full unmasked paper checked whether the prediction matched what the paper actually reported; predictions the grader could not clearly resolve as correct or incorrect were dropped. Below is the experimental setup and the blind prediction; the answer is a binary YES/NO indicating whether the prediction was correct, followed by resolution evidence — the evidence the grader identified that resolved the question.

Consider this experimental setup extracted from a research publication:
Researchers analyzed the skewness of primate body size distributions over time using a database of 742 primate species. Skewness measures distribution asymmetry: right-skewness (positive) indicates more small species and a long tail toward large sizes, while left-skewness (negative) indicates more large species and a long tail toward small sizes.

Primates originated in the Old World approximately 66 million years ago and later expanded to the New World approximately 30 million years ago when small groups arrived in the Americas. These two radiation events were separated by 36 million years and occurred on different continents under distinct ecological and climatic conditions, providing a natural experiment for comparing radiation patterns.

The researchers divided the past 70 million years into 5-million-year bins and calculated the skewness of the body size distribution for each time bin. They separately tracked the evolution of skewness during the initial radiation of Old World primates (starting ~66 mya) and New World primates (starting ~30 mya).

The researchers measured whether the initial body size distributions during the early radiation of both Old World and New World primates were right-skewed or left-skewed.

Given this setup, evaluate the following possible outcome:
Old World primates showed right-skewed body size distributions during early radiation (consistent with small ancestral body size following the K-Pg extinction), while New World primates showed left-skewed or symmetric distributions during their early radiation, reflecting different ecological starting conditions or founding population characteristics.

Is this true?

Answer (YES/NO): NO